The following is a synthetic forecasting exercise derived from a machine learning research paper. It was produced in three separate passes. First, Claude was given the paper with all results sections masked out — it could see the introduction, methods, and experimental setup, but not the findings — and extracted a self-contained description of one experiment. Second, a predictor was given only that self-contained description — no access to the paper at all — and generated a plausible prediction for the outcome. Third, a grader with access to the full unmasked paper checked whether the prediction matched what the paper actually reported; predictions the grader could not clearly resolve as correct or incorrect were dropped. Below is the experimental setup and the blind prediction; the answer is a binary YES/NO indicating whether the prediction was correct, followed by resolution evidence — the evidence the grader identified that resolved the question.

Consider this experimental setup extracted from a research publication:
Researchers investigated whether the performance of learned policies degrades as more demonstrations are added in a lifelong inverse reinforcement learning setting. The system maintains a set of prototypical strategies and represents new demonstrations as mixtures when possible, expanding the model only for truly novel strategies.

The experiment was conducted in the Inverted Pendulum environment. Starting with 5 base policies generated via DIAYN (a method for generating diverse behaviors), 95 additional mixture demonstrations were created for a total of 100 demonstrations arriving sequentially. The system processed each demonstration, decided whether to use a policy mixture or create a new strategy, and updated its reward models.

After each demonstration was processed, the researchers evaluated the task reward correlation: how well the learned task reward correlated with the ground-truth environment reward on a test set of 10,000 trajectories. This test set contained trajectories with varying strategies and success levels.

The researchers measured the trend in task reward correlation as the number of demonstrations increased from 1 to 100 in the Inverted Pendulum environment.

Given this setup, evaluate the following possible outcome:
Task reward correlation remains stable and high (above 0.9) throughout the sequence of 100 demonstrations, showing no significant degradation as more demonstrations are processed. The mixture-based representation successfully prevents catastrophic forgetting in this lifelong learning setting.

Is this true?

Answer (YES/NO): NO